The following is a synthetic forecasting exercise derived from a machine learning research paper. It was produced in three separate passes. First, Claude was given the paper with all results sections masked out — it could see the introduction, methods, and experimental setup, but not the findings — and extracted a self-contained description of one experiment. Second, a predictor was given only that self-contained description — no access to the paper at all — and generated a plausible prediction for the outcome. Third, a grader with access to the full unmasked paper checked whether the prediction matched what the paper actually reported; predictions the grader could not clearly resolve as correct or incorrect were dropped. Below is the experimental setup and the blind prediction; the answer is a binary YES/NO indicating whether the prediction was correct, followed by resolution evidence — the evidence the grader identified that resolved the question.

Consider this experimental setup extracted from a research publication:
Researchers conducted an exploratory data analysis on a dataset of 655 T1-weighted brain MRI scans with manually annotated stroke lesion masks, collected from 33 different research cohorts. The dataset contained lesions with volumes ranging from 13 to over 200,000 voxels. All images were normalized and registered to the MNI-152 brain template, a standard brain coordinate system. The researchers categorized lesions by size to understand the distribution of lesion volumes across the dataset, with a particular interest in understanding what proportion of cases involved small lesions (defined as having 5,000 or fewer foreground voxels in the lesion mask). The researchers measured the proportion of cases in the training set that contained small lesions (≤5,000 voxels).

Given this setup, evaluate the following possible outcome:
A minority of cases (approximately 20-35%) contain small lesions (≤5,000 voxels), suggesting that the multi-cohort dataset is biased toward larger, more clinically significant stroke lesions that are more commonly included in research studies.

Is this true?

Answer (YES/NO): NO